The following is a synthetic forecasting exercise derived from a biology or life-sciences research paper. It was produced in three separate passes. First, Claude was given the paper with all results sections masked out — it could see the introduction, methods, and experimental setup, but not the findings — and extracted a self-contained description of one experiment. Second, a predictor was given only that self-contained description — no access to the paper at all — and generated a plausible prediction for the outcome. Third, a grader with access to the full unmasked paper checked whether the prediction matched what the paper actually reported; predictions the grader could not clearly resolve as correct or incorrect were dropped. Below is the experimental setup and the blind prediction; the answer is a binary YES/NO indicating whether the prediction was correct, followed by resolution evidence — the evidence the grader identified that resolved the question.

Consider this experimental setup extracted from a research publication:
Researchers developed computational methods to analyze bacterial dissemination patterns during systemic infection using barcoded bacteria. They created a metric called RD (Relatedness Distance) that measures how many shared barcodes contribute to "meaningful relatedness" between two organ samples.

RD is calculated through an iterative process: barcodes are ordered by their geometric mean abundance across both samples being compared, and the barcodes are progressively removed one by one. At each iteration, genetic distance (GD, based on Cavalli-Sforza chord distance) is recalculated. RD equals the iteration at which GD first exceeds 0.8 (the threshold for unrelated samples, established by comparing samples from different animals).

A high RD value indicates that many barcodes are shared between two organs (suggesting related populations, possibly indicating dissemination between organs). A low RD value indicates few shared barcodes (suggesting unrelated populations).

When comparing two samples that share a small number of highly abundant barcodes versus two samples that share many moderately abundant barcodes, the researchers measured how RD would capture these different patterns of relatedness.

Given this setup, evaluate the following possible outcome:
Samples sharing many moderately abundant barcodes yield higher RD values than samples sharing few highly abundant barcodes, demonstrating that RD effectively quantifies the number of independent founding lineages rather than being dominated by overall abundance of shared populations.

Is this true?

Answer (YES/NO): YES